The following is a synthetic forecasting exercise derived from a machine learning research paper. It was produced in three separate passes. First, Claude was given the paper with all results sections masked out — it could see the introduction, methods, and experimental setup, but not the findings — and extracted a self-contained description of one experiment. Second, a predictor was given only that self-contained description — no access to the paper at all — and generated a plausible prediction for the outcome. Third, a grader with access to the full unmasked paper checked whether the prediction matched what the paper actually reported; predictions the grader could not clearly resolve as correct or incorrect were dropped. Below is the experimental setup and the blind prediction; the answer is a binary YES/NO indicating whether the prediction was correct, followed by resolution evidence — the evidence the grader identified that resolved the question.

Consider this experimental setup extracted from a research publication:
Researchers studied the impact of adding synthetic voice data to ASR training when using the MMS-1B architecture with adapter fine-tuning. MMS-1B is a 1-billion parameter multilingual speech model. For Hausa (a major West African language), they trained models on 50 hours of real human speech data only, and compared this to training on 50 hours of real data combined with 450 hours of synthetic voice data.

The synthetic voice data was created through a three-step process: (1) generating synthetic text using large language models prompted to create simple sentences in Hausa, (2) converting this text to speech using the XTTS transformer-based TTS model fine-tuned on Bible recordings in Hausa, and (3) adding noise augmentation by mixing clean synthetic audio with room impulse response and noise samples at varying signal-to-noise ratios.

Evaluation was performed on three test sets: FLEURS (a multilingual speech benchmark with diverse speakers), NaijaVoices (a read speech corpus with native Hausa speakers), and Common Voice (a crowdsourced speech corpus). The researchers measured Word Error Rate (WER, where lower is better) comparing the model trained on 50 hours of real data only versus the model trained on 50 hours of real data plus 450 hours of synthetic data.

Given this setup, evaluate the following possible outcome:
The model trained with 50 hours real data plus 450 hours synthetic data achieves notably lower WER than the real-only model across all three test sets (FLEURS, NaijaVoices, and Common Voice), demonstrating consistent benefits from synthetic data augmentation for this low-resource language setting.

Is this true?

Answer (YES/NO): NO